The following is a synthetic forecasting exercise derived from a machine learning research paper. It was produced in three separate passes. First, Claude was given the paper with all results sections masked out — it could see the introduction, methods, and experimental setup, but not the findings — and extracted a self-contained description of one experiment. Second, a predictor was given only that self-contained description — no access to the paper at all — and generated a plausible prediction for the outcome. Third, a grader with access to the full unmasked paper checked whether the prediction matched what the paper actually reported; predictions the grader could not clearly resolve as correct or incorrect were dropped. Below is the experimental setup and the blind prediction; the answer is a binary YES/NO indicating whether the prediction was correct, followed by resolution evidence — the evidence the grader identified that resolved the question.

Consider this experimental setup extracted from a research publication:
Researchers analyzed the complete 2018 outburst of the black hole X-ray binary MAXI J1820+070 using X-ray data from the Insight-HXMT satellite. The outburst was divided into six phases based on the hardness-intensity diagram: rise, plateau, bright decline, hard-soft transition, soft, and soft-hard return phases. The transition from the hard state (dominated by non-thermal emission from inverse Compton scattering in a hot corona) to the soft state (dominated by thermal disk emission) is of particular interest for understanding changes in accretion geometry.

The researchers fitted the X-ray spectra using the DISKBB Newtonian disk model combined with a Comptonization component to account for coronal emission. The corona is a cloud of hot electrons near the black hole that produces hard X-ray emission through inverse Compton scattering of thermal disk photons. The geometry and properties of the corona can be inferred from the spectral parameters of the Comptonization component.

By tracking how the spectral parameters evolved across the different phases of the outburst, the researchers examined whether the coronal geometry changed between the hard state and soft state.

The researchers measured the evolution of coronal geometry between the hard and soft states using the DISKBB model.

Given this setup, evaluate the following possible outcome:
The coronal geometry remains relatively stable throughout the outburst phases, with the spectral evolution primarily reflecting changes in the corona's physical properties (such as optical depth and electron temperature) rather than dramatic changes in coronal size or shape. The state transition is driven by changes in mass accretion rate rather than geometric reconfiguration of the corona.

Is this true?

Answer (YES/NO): NO